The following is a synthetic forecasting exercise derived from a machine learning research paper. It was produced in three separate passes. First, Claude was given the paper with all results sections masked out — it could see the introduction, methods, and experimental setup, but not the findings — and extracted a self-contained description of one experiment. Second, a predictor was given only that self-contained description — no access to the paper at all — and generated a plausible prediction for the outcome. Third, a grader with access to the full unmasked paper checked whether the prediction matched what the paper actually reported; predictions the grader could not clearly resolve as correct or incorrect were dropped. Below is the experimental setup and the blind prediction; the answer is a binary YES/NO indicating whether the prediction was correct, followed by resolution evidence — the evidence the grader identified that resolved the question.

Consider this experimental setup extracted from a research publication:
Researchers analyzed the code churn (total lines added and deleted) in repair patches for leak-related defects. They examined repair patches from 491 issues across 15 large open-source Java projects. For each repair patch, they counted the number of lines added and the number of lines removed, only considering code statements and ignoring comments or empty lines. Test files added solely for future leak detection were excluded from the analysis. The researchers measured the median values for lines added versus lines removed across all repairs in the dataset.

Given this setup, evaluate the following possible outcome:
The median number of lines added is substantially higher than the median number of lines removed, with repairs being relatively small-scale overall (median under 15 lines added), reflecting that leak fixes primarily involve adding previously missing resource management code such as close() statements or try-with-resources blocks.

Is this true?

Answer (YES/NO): NO